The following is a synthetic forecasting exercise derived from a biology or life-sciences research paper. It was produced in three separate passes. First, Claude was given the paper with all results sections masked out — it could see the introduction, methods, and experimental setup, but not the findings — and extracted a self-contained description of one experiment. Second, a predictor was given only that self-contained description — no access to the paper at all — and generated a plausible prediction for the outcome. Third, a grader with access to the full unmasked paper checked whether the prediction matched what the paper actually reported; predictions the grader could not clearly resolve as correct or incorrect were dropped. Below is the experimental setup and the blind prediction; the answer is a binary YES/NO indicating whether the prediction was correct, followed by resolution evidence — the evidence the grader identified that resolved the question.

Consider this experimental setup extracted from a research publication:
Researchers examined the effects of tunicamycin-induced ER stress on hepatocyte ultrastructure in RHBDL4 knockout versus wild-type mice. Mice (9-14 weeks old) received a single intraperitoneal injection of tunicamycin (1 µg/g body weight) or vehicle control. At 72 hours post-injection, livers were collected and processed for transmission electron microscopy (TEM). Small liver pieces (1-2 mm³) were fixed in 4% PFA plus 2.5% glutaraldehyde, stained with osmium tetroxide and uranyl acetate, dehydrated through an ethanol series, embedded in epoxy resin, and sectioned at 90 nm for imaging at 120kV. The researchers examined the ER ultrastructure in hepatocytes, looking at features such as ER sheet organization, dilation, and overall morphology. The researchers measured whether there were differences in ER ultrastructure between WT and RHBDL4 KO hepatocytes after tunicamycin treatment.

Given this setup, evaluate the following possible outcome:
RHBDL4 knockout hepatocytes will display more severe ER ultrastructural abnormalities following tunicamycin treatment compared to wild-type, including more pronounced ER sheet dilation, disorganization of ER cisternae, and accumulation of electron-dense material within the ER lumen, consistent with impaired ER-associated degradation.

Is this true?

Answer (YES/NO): NO